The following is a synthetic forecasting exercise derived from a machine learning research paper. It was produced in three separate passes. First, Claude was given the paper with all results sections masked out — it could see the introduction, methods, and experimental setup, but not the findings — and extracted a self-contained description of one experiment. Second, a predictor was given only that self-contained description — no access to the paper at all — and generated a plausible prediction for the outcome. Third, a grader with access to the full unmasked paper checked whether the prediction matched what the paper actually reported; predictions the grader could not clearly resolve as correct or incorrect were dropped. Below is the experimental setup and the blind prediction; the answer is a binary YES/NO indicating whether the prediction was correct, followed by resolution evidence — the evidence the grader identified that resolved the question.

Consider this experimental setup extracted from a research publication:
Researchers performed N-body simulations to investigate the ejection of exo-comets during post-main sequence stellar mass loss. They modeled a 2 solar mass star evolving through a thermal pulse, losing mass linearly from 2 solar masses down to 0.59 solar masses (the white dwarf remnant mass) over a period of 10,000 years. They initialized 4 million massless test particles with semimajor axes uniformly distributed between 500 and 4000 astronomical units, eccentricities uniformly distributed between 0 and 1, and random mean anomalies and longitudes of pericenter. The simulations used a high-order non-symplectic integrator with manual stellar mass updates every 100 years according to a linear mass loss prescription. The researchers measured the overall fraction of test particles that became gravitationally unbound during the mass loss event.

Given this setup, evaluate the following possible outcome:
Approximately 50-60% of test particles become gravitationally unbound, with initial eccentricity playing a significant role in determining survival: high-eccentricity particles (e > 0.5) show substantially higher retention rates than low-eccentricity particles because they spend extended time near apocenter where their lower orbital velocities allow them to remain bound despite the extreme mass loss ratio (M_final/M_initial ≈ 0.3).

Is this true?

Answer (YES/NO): NO